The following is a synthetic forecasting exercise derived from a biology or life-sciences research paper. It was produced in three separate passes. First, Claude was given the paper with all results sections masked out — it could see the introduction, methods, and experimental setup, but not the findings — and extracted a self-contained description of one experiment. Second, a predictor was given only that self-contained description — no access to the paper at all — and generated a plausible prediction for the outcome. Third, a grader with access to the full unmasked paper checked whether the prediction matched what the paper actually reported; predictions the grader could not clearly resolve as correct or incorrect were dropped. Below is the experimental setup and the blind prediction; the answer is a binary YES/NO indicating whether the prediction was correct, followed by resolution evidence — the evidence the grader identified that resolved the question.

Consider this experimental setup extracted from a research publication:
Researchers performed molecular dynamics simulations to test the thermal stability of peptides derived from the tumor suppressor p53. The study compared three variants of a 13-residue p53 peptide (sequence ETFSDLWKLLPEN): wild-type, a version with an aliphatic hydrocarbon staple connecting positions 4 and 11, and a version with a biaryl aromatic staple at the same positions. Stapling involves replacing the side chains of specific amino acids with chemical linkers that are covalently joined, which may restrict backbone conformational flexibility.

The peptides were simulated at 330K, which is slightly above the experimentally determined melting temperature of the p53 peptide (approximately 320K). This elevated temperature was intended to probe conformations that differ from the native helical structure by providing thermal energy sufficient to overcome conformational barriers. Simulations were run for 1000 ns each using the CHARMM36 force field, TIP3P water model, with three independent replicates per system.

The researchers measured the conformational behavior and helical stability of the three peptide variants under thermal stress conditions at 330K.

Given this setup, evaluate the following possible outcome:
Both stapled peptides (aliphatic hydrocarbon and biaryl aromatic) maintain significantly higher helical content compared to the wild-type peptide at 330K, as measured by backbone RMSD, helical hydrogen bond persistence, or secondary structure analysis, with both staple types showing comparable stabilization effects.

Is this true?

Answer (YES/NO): NO